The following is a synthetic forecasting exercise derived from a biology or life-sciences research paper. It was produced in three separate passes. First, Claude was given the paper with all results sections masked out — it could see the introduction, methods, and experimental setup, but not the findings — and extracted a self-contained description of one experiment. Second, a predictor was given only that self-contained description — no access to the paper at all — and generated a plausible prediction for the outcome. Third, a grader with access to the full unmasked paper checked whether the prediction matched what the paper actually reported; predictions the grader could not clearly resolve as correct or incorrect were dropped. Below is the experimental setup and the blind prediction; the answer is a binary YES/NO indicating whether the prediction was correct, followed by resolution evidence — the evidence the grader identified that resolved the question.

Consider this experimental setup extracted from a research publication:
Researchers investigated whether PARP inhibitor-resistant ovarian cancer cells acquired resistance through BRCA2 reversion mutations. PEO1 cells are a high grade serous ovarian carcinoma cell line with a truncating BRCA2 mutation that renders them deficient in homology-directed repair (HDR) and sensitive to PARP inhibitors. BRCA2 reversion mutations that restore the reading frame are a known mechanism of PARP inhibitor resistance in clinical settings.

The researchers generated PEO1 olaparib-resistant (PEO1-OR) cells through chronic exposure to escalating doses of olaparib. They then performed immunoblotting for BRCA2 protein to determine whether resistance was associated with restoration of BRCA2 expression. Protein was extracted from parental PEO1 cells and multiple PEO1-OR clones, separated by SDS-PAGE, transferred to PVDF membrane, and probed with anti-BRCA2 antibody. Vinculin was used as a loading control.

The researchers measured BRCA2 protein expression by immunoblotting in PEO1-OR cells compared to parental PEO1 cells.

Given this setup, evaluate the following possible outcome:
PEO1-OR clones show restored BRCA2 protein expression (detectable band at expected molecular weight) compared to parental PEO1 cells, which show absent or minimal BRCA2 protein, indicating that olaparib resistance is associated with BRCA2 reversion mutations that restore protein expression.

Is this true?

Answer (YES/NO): NO